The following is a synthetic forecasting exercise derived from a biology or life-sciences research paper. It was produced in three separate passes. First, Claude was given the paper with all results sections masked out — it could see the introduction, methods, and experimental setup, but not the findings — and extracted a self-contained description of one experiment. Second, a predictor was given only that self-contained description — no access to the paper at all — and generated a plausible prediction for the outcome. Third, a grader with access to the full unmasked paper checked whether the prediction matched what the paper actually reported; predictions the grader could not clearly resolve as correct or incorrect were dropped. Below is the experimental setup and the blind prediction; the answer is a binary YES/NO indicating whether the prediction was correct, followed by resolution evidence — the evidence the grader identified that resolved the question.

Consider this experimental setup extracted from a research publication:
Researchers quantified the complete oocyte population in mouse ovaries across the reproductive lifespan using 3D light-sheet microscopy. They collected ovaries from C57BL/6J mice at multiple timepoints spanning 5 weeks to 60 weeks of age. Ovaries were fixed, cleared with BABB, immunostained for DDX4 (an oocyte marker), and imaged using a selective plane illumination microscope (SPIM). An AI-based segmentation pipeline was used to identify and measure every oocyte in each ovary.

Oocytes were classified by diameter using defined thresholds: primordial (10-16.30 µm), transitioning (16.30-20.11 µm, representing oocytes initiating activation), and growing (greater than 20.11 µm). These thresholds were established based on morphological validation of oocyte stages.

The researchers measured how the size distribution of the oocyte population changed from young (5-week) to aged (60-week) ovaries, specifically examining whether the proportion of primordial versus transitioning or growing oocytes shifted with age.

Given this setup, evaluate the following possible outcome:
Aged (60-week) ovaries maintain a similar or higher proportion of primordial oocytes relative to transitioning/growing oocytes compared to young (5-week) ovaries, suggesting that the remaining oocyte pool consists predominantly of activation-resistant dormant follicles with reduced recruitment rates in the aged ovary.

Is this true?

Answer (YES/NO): NO